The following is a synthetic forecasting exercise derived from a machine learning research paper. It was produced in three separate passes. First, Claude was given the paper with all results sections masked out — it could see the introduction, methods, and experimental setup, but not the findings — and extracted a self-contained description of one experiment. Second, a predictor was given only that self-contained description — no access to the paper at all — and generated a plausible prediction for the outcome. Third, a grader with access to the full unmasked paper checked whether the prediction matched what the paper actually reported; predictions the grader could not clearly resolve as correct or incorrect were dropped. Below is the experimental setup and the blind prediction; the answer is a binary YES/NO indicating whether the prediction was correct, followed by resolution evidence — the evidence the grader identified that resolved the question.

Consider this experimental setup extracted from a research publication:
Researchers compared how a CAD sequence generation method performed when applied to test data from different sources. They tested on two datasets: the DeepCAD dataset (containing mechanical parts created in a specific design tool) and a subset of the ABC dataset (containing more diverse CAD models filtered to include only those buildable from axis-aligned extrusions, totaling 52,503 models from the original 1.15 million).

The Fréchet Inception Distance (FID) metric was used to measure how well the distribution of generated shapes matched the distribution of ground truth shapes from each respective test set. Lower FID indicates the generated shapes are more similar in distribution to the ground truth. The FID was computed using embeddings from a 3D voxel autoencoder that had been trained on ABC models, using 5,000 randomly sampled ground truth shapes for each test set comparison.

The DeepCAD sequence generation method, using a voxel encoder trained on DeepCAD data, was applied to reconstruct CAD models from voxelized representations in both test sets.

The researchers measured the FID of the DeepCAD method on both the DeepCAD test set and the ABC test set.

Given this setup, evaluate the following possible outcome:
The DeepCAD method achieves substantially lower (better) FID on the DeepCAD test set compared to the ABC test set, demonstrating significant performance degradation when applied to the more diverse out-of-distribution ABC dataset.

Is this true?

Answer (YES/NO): NO